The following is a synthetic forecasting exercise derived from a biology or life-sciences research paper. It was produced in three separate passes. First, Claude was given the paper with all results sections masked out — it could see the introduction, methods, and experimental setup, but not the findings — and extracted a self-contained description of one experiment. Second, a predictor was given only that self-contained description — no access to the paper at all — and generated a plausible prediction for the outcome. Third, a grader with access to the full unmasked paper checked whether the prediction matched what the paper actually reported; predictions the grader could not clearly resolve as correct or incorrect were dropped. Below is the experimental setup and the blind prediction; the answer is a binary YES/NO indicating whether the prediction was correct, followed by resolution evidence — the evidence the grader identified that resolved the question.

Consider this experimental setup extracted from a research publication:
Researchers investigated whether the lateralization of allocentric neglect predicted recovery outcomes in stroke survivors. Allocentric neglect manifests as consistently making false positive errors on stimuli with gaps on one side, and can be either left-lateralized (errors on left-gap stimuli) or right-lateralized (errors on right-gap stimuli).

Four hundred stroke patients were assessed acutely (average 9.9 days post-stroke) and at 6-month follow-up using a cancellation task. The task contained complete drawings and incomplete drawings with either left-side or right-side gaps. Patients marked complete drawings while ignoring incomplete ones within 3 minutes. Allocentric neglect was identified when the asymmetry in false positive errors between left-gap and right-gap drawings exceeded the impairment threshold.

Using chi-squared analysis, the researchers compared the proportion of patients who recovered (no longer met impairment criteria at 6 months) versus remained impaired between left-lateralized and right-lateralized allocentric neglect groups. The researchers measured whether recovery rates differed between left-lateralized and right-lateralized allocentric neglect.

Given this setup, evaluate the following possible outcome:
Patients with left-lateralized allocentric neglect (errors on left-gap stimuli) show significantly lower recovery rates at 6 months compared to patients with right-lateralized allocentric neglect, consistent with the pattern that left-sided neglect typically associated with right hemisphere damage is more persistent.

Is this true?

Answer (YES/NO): NO